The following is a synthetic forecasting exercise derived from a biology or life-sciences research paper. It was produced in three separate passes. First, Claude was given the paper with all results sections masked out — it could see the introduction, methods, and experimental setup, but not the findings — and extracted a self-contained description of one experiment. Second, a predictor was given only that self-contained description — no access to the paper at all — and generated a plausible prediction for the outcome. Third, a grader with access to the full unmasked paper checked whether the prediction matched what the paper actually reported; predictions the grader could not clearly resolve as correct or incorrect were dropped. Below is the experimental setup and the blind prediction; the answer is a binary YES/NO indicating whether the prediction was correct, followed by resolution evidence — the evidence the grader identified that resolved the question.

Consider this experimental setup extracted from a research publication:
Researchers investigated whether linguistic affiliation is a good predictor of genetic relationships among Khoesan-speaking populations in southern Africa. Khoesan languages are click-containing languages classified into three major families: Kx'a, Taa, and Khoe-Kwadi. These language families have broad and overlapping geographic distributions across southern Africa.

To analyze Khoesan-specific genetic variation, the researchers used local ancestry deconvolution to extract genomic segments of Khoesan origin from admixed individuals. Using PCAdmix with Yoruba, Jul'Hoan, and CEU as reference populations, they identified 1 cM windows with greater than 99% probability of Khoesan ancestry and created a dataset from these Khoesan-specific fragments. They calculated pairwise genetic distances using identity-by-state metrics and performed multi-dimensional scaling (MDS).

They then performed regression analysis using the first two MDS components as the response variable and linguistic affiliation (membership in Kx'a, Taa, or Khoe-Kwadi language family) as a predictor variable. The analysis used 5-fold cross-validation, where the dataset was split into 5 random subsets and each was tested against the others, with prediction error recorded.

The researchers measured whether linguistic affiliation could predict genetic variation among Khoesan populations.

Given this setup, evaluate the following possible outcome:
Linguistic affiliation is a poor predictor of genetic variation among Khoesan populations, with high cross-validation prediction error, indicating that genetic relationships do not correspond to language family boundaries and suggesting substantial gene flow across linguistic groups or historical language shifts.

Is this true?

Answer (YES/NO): YES